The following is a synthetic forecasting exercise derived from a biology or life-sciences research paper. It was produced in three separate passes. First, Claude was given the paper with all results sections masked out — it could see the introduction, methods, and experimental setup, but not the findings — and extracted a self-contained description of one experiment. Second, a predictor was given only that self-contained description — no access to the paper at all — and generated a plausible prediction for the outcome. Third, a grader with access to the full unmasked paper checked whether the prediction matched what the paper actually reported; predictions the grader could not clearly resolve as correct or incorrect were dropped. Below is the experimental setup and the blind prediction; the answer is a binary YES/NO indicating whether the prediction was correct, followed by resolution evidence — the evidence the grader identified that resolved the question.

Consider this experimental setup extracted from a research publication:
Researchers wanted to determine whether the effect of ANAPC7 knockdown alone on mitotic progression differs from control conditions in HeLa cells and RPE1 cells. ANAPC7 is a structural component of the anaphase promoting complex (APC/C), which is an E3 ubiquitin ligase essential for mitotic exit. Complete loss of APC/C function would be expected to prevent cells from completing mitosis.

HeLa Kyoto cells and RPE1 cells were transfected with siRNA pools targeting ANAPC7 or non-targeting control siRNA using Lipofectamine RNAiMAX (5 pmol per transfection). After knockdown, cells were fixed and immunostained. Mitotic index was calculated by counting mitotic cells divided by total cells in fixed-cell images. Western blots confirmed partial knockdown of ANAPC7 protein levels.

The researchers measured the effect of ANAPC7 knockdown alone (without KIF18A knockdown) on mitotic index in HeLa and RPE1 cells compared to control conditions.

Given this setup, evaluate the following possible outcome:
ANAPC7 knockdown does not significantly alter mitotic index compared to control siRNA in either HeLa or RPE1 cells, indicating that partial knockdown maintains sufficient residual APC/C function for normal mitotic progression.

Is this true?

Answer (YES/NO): YES